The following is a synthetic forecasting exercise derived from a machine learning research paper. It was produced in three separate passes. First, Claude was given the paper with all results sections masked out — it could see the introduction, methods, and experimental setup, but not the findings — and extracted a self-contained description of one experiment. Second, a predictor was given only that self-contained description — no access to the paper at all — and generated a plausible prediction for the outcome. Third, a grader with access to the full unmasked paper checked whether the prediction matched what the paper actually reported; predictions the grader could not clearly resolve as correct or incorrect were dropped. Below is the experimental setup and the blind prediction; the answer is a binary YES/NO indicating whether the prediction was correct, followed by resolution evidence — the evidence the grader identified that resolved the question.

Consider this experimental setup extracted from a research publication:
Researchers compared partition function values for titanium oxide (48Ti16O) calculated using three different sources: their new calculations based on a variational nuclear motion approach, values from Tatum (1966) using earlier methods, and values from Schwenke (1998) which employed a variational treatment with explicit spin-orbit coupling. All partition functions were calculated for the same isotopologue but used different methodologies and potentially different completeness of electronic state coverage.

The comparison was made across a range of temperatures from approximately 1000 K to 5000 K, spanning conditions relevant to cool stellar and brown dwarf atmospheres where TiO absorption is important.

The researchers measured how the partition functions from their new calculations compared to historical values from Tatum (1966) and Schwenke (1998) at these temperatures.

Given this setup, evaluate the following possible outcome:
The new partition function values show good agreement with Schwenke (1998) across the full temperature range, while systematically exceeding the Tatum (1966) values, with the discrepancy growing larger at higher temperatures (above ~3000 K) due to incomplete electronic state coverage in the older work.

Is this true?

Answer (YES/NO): NO